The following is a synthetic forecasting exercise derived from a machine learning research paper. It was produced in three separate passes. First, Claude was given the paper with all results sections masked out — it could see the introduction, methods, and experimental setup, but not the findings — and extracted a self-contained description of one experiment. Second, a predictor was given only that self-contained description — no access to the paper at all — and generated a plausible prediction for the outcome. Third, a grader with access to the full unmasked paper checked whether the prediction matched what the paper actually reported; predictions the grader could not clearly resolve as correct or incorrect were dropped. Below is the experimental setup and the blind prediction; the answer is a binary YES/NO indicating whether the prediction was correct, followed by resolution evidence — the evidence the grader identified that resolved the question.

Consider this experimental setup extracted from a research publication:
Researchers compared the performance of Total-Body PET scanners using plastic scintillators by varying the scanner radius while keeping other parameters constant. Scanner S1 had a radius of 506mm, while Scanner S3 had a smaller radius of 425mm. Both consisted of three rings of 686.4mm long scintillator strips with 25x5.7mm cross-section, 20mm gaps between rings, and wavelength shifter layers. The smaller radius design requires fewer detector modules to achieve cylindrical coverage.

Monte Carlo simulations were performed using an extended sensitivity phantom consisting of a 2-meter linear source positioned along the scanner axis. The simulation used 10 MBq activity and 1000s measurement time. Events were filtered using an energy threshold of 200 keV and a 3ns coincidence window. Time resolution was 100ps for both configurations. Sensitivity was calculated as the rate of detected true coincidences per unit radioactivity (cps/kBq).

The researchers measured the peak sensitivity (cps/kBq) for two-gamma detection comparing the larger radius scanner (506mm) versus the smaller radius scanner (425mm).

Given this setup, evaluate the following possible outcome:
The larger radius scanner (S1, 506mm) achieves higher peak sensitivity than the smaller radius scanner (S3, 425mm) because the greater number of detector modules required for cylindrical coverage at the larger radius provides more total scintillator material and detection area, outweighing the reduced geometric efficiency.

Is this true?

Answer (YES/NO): NO